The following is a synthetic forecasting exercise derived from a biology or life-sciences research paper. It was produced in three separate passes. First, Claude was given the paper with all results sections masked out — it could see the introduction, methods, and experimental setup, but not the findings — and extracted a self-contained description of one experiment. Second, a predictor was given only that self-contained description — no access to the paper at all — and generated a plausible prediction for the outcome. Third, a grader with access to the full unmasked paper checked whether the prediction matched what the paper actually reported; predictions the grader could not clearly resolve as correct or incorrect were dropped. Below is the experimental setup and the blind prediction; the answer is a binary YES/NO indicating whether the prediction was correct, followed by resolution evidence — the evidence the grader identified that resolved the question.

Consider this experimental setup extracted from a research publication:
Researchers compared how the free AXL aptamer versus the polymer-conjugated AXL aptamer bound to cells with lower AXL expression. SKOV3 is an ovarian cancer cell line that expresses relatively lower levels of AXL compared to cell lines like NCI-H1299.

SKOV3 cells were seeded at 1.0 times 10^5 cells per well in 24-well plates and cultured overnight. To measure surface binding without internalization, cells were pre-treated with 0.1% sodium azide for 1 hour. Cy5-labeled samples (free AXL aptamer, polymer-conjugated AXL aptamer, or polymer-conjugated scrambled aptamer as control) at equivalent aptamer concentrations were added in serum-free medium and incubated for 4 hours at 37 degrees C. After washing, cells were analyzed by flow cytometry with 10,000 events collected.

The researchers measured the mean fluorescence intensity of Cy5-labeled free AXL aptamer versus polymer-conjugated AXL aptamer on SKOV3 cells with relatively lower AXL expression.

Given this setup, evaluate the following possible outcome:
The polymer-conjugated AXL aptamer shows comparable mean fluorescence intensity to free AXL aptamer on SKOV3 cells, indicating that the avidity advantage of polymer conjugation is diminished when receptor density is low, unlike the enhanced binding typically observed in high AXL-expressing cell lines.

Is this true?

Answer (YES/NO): NO